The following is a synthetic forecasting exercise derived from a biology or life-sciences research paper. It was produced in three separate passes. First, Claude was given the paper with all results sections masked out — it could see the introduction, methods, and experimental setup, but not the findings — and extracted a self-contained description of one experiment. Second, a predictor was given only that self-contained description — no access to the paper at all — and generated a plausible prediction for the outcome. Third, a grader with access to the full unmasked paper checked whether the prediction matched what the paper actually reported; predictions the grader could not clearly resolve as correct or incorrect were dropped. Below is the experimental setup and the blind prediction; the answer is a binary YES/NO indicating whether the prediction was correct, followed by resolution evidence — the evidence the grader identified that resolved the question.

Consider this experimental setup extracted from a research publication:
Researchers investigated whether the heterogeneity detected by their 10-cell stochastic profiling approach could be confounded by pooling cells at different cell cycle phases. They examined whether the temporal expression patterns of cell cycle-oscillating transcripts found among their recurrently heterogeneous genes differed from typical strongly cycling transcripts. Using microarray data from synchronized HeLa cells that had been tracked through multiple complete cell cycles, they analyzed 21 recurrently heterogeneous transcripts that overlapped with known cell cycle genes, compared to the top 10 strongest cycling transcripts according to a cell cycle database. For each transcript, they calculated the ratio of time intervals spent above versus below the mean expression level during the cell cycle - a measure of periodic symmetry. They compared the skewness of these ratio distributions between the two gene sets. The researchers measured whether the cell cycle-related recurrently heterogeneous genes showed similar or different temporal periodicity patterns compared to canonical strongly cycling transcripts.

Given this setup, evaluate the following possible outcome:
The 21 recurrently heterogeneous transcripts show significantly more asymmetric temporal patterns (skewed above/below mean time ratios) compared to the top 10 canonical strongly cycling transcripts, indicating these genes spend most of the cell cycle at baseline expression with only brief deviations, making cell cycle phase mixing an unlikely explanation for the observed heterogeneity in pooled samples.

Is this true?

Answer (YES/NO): YES